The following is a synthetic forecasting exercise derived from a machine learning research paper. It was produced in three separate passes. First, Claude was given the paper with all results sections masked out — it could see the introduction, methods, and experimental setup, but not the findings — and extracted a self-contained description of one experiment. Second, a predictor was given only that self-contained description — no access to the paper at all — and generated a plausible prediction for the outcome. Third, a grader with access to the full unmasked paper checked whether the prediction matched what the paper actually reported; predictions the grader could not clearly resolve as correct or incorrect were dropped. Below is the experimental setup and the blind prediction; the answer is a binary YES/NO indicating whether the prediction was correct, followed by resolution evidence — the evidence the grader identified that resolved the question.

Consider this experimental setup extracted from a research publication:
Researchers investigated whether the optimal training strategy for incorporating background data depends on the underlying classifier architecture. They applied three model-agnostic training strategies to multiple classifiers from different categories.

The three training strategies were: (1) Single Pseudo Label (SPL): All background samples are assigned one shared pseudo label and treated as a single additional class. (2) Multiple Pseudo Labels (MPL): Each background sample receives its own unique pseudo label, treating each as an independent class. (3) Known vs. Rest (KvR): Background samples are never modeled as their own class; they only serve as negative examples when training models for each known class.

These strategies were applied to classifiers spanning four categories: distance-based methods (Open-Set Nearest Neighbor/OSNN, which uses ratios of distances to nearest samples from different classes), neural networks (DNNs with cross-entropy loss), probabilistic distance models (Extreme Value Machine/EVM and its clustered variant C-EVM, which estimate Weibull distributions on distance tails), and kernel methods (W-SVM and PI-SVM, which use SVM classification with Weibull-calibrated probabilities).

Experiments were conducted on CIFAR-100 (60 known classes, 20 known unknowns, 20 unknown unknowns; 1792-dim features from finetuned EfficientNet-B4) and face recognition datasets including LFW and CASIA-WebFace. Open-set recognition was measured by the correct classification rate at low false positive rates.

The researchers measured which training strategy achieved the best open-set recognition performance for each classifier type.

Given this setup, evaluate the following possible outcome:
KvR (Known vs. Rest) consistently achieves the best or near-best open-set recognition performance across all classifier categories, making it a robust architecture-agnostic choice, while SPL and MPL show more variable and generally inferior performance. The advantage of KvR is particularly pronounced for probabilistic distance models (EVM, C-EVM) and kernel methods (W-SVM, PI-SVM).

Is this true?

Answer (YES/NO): NO